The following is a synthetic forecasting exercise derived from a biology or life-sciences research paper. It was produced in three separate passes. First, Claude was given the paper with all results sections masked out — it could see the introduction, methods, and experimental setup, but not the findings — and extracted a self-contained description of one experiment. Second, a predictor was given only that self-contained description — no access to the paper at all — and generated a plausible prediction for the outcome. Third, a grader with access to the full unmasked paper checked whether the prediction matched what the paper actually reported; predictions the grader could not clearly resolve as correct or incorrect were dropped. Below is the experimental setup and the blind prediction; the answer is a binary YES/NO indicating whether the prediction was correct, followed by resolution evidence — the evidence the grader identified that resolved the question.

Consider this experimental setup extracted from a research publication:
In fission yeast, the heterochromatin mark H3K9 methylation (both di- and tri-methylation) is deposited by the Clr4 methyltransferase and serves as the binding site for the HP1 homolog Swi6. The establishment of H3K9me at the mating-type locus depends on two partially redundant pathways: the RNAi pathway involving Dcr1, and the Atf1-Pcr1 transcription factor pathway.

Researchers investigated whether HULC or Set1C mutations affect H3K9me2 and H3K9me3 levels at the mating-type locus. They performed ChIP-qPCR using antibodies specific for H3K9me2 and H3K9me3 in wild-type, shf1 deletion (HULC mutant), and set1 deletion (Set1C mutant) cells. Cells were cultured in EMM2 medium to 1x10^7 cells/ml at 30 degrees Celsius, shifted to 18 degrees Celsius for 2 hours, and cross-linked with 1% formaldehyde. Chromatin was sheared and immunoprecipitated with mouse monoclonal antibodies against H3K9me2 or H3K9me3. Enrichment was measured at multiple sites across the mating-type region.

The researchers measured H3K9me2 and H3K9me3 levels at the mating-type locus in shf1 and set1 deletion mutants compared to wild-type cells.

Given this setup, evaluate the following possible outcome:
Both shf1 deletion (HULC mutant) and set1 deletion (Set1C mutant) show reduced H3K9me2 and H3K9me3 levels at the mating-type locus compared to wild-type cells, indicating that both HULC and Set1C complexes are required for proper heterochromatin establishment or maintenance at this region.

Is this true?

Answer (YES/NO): NO